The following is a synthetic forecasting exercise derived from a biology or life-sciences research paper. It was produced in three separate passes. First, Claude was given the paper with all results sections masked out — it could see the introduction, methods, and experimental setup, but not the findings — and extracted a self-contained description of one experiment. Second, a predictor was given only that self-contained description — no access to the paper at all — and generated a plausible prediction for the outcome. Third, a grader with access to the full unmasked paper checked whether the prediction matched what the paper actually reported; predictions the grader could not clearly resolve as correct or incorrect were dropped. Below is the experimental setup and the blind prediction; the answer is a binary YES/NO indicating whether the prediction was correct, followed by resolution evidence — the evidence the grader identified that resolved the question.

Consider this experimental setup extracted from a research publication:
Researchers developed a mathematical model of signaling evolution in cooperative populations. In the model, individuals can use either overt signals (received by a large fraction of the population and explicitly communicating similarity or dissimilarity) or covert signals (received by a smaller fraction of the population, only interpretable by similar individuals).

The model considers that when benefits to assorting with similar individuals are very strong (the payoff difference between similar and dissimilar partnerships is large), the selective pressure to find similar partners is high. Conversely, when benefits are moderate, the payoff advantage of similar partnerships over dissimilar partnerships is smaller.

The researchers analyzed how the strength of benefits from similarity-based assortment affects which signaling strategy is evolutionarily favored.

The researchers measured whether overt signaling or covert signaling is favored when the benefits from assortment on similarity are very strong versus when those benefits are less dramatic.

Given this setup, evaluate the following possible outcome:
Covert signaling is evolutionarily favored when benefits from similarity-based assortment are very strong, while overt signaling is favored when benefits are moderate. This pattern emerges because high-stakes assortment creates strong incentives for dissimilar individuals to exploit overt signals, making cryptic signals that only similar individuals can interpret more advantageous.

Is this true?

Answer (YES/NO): NO